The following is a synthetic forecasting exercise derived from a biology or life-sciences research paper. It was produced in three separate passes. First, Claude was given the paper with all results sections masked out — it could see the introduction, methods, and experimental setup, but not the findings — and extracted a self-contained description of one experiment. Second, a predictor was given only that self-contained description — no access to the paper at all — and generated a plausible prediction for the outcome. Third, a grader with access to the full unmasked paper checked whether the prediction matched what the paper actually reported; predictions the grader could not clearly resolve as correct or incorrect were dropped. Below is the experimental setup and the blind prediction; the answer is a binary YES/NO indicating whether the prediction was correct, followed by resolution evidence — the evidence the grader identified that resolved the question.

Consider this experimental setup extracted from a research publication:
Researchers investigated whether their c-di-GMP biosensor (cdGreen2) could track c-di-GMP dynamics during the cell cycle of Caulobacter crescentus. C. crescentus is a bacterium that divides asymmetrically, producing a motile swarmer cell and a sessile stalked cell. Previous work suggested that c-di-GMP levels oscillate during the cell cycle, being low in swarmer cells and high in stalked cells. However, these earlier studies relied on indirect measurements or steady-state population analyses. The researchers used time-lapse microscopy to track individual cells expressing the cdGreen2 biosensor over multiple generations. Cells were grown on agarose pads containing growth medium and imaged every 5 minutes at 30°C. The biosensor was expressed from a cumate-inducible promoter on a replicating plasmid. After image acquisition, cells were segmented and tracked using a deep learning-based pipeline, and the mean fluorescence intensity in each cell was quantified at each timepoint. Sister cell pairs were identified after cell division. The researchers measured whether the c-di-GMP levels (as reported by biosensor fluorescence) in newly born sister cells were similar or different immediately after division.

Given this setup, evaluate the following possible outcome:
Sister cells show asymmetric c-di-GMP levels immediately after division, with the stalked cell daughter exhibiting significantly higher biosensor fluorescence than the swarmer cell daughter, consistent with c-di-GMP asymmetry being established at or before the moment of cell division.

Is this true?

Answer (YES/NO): YES